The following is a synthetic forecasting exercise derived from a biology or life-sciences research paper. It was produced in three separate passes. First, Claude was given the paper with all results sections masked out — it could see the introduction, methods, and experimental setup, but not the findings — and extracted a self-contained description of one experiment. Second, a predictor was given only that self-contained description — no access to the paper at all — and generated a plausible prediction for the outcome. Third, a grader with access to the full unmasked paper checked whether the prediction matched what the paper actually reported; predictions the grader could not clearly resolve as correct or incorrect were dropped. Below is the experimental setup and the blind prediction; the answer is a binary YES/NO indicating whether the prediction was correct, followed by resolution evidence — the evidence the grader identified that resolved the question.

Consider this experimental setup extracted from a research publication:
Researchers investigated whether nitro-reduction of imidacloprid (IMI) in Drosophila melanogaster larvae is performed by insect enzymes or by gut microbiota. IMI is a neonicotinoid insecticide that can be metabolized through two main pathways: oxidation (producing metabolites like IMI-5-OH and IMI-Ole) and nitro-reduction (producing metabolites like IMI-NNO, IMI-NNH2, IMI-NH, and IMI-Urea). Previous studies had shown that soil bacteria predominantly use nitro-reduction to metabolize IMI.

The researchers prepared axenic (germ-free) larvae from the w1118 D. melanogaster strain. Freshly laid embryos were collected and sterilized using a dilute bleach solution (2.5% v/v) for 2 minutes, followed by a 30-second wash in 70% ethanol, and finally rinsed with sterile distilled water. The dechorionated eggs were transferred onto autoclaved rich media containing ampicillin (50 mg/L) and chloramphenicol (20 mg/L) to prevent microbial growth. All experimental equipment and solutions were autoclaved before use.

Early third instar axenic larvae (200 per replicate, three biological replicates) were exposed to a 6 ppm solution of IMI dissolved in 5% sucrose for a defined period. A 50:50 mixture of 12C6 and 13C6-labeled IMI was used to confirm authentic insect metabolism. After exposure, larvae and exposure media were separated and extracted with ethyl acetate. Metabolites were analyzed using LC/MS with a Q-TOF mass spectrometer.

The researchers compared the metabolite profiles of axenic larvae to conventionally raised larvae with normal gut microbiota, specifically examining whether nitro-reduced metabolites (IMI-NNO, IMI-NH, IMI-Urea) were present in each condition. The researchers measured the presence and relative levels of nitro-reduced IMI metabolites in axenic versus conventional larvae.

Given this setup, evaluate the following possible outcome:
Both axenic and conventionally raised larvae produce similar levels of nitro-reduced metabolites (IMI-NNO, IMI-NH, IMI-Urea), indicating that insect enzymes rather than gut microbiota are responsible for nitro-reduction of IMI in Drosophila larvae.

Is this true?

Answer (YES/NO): NO